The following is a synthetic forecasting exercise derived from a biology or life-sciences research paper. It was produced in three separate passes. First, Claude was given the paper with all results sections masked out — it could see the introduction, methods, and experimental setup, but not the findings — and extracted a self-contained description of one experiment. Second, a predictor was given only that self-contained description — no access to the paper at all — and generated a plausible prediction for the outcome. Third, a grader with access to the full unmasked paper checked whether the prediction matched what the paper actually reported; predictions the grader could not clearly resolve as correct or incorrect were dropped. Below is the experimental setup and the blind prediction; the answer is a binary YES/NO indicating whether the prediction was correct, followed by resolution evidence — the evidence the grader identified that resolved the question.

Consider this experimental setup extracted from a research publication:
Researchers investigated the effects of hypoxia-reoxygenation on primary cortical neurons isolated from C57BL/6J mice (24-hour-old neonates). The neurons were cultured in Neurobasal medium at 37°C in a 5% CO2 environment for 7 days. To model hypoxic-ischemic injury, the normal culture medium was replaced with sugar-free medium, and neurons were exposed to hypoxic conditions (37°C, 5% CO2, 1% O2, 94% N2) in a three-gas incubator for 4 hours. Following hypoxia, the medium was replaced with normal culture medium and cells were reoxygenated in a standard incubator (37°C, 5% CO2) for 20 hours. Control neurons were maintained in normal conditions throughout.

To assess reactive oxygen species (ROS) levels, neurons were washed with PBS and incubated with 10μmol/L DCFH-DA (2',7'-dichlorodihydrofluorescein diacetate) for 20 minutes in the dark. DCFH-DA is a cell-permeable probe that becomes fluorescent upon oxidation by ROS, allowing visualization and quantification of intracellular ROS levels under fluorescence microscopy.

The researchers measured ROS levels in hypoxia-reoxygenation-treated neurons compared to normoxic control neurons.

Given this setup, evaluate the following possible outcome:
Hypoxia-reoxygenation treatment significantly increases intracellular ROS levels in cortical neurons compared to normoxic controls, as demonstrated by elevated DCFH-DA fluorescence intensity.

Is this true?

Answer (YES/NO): YES